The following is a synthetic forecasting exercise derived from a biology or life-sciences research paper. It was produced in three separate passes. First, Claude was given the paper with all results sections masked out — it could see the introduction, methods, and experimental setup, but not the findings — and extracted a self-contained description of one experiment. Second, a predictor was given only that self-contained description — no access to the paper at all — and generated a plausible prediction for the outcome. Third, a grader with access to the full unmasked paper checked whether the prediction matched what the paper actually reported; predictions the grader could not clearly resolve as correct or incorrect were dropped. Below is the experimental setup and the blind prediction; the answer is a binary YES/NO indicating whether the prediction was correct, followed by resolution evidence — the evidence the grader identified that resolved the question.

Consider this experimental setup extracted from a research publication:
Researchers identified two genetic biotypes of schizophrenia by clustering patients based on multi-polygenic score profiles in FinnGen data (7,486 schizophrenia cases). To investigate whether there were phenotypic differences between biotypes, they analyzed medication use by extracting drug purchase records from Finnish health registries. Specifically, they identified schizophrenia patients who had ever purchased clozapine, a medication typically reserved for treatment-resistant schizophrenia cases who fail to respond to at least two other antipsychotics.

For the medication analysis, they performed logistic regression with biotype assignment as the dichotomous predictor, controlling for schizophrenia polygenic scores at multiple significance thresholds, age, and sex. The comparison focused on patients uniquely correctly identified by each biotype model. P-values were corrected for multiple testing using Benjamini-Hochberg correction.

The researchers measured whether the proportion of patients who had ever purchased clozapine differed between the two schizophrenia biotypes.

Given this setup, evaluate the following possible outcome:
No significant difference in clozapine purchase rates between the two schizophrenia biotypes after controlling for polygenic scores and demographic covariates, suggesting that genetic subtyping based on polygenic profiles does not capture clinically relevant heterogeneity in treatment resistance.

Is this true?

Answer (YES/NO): NO